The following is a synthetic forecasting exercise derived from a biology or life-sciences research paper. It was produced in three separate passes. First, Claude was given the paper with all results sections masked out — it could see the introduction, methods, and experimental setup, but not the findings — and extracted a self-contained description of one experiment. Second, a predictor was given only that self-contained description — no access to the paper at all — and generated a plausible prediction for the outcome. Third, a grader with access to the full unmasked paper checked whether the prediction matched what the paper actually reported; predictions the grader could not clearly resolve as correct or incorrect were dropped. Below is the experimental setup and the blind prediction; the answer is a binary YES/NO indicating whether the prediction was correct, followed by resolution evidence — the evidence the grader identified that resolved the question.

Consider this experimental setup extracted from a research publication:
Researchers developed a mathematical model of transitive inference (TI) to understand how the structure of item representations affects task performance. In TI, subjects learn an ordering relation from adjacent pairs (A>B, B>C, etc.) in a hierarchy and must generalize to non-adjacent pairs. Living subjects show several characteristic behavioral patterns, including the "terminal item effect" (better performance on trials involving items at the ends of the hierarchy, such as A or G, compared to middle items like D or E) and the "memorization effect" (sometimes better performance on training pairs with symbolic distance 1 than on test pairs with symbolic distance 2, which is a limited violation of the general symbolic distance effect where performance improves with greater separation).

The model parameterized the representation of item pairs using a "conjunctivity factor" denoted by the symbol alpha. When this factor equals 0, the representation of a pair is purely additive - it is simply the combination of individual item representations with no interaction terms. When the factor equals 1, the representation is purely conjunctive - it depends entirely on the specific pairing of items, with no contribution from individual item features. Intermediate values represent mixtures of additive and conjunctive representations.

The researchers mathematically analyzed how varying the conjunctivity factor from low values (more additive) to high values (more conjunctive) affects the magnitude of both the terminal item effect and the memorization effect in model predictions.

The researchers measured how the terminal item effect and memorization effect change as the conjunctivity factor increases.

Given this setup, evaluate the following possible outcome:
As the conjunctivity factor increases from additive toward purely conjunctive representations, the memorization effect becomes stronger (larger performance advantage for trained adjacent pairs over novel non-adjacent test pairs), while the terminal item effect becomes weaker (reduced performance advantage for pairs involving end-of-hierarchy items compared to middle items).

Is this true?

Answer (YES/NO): NO